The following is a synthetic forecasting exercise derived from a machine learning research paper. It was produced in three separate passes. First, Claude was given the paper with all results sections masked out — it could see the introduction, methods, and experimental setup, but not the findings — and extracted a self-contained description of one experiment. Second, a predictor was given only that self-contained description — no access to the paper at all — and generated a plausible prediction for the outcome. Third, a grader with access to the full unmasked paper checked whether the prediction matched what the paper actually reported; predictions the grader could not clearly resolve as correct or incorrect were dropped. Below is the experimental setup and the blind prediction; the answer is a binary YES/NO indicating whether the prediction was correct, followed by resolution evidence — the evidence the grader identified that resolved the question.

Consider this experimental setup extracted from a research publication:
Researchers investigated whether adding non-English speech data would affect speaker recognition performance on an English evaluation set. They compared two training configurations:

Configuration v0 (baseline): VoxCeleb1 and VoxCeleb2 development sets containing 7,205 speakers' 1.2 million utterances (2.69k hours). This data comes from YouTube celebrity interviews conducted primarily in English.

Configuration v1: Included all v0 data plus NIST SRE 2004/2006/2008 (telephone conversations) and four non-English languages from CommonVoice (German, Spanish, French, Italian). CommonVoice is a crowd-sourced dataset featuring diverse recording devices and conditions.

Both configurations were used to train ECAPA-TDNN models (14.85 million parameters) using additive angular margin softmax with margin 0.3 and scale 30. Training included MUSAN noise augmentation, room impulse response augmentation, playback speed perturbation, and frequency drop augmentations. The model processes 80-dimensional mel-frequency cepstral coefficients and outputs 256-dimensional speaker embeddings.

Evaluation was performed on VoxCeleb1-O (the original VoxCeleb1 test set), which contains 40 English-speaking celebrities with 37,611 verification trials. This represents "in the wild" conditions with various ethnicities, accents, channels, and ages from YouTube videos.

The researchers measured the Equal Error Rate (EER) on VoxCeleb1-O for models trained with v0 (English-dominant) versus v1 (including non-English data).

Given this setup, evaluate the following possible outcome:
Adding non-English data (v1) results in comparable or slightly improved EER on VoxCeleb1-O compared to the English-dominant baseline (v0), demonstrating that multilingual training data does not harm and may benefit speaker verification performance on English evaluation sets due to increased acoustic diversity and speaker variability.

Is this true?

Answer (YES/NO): NO